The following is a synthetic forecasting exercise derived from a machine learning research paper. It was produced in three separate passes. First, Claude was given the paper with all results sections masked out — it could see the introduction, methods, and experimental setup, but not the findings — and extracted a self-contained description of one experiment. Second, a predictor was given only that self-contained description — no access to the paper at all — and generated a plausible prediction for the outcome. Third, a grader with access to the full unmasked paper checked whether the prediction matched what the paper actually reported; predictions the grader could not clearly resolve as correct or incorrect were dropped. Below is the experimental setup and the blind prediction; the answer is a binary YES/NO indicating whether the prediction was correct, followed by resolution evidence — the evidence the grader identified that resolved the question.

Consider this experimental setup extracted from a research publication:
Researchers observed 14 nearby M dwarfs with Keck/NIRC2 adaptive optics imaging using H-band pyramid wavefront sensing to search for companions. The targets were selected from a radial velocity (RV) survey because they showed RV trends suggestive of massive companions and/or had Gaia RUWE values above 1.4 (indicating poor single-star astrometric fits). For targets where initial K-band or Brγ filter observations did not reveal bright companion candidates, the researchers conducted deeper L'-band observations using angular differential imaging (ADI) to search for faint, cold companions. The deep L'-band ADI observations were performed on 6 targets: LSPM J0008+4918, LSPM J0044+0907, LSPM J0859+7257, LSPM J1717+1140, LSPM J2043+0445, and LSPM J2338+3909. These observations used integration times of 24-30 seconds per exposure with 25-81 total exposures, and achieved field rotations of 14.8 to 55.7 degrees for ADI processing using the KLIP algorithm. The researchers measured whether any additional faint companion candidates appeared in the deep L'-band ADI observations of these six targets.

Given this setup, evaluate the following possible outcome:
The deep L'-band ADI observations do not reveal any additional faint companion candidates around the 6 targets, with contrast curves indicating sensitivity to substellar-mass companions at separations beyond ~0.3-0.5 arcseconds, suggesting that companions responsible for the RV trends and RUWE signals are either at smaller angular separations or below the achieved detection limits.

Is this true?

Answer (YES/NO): YES